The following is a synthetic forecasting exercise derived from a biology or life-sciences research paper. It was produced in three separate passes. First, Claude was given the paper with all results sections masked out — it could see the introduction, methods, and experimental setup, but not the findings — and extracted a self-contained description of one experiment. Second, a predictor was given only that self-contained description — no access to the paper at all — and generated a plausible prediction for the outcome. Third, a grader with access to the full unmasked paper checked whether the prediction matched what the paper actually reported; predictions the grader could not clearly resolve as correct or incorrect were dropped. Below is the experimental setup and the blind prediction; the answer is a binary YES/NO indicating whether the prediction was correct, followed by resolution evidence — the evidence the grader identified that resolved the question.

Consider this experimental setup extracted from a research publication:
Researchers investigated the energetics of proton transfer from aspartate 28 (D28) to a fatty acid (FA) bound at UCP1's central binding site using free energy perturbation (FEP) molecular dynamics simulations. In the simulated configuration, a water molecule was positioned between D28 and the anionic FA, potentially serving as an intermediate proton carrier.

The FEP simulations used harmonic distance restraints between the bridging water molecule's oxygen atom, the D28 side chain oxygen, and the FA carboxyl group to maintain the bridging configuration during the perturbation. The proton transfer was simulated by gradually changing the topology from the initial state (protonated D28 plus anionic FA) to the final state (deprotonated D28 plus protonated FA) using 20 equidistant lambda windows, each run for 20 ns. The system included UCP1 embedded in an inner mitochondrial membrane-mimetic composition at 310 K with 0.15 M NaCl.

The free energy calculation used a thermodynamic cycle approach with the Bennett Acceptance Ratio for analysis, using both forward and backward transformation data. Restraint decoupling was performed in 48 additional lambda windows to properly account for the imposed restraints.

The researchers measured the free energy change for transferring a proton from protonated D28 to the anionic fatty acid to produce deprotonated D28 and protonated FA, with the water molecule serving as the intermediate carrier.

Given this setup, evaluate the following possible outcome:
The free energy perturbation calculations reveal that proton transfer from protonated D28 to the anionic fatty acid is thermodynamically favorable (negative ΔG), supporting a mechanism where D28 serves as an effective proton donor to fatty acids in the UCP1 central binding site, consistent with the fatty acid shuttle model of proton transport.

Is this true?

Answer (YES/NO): NO